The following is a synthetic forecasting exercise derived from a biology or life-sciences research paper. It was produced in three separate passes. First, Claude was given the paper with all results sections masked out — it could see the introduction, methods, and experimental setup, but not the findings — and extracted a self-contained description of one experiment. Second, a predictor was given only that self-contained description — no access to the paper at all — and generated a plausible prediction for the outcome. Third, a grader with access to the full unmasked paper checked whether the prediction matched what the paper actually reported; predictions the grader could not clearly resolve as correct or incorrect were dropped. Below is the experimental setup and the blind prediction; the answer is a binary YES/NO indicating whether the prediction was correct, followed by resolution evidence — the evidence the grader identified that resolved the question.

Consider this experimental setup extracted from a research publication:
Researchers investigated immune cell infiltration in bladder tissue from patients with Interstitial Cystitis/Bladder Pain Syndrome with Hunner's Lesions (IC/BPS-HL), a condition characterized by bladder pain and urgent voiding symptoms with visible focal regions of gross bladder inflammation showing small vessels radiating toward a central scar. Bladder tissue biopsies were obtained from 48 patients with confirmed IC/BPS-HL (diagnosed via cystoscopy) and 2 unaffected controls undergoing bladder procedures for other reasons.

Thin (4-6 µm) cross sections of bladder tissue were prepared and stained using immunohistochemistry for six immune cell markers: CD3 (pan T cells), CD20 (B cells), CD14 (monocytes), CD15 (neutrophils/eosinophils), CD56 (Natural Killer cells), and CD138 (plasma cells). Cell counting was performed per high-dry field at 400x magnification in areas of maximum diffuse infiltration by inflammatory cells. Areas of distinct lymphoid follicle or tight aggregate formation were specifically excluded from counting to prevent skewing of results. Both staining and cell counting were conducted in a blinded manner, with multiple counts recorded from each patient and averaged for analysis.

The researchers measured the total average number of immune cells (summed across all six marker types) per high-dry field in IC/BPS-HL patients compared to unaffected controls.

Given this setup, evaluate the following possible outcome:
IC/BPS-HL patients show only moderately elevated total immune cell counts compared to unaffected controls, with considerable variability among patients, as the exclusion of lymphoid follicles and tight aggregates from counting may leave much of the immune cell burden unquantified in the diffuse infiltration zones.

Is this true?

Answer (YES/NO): NO